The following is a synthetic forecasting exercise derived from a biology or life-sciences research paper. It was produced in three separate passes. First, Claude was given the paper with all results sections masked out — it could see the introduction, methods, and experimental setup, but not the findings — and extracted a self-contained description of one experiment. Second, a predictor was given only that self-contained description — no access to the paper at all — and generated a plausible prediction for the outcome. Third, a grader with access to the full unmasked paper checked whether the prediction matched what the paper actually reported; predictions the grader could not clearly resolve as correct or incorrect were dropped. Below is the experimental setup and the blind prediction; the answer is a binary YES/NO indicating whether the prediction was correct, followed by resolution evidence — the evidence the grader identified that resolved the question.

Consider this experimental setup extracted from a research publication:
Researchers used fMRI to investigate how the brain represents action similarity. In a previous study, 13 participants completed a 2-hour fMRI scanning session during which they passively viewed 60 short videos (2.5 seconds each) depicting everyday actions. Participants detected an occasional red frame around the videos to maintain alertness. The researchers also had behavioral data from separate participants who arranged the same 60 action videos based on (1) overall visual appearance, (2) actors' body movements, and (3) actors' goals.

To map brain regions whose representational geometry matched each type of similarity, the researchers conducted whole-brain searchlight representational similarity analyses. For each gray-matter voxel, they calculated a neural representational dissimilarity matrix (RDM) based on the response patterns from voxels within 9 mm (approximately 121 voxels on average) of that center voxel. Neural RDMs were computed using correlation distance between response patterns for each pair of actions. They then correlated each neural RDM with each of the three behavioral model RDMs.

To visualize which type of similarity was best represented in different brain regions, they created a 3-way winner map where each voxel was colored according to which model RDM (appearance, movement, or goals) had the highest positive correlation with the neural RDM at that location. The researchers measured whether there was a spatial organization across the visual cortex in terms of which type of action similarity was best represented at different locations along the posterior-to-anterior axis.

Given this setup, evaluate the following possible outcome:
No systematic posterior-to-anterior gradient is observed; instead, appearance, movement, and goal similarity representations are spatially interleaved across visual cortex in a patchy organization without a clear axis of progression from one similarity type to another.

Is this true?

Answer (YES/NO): NO